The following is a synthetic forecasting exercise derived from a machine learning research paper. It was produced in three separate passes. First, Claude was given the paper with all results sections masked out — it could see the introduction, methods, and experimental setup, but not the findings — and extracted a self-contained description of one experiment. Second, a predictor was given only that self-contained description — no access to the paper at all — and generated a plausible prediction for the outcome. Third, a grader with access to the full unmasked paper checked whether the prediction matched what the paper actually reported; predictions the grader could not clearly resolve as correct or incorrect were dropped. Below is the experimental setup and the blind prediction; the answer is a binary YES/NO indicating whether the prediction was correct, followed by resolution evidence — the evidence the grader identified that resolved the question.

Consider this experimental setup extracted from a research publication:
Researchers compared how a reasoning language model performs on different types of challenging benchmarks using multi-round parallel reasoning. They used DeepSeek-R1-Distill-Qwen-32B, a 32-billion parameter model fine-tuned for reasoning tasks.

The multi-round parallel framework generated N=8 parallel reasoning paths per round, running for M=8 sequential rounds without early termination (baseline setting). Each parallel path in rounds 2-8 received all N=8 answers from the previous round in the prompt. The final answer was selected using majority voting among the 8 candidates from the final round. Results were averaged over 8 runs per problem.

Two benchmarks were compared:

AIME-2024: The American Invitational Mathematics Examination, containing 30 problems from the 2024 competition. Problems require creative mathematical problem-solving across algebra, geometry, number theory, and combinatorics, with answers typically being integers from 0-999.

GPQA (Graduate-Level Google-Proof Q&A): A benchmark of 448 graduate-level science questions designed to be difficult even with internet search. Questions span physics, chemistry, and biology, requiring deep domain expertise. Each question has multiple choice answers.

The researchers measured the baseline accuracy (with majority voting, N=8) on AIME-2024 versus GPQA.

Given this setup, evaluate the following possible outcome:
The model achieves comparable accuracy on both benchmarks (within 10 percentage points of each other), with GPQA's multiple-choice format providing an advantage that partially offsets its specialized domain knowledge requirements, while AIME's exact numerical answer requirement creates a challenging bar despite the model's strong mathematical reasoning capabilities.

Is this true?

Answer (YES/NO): NO